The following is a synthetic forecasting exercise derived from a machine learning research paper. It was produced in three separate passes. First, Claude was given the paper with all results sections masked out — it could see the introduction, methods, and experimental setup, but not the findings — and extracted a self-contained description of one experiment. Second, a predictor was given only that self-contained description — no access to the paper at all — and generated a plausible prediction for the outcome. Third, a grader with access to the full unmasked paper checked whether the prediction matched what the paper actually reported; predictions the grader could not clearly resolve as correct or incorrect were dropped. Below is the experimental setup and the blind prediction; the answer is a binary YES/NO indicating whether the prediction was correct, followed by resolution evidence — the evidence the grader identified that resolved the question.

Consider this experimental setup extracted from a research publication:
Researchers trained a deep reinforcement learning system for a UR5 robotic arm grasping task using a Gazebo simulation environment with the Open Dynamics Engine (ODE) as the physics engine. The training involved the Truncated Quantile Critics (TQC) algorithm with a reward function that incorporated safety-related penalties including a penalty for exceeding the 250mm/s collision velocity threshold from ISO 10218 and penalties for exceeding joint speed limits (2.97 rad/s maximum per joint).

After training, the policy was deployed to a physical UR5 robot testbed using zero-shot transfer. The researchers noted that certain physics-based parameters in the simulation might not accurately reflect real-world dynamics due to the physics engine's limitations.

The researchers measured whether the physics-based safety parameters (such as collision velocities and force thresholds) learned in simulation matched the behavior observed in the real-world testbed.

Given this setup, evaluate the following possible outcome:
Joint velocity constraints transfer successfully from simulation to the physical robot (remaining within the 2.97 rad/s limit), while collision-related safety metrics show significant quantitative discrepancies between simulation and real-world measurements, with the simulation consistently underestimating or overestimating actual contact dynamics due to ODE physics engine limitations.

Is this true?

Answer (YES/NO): NO